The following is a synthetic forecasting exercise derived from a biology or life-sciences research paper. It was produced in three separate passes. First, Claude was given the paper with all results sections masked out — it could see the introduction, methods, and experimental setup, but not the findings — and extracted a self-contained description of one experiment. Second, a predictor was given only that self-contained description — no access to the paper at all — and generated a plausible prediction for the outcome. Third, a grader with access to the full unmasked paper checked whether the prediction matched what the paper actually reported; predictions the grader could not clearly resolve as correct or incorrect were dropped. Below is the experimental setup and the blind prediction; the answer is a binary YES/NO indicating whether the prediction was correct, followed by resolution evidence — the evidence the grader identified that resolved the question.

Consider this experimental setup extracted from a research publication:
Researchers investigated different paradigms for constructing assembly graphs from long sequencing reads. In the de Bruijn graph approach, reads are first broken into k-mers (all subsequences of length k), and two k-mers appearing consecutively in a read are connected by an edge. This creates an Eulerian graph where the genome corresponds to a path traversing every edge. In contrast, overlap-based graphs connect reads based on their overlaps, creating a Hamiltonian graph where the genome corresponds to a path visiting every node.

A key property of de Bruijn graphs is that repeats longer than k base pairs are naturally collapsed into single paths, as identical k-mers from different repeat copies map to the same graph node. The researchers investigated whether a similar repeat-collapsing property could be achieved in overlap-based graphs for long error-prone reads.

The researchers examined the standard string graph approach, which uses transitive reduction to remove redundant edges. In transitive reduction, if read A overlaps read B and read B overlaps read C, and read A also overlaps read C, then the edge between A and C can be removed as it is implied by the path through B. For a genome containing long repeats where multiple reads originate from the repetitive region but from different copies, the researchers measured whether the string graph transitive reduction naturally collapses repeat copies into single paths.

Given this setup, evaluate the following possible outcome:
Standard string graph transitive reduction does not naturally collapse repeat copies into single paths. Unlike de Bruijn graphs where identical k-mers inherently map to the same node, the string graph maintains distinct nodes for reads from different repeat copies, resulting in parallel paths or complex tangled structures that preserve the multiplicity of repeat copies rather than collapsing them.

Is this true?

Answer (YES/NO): YES